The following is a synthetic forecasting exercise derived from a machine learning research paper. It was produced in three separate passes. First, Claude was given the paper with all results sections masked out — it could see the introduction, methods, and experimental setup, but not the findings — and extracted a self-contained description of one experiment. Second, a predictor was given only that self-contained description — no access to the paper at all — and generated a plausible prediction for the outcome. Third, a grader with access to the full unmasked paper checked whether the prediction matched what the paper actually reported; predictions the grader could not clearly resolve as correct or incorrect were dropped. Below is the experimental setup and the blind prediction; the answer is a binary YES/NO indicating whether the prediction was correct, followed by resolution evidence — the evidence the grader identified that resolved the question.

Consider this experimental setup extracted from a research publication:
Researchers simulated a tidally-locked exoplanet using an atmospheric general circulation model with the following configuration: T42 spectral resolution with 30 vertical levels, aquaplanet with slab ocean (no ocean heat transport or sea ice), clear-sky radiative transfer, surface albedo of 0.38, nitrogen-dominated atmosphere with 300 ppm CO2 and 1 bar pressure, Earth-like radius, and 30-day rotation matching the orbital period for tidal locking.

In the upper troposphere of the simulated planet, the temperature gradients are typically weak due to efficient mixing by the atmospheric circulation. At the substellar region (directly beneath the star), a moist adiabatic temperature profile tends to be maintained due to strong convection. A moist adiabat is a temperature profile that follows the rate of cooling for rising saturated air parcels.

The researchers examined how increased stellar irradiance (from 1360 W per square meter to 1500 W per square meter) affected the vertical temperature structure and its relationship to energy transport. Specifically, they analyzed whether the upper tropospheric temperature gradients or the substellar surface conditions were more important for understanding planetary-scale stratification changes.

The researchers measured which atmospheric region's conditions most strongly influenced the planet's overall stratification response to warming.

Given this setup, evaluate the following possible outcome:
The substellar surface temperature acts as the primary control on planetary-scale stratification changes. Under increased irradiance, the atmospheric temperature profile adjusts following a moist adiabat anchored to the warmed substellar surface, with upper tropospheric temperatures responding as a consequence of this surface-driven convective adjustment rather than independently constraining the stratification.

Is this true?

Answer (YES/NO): YES